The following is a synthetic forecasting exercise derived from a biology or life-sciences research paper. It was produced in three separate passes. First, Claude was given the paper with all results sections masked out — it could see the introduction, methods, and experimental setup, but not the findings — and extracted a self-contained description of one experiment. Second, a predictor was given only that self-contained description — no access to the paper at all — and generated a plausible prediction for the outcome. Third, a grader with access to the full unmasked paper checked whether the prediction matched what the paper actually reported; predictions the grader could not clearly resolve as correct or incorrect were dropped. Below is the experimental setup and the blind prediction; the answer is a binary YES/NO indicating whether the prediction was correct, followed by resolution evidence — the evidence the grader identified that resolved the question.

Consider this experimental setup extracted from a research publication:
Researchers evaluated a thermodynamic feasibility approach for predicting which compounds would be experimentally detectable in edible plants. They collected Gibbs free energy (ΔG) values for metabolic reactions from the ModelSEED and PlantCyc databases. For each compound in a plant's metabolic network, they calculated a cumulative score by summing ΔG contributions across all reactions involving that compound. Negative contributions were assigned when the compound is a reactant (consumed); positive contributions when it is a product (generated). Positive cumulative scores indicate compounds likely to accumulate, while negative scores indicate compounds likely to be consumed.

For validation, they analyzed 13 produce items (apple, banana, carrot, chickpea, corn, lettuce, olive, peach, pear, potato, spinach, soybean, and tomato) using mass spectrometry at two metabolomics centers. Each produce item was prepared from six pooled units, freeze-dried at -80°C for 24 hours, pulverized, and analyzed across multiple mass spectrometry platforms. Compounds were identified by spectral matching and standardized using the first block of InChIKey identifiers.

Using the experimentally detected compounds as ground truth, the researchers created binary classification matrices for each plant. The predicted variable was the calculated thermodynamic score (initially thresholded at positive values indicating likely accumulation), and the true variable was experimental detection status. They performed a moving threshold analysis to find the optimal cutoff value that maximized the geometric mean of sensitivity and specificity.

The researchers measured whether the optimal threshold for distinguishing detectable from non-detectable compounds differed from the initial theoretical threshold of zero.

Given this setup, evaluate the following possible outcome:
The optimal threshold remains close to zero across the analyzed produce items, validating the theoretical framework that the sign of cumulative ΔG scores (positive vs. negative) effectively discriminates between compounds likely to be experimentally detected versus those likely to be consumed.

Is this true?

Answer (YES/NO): NO